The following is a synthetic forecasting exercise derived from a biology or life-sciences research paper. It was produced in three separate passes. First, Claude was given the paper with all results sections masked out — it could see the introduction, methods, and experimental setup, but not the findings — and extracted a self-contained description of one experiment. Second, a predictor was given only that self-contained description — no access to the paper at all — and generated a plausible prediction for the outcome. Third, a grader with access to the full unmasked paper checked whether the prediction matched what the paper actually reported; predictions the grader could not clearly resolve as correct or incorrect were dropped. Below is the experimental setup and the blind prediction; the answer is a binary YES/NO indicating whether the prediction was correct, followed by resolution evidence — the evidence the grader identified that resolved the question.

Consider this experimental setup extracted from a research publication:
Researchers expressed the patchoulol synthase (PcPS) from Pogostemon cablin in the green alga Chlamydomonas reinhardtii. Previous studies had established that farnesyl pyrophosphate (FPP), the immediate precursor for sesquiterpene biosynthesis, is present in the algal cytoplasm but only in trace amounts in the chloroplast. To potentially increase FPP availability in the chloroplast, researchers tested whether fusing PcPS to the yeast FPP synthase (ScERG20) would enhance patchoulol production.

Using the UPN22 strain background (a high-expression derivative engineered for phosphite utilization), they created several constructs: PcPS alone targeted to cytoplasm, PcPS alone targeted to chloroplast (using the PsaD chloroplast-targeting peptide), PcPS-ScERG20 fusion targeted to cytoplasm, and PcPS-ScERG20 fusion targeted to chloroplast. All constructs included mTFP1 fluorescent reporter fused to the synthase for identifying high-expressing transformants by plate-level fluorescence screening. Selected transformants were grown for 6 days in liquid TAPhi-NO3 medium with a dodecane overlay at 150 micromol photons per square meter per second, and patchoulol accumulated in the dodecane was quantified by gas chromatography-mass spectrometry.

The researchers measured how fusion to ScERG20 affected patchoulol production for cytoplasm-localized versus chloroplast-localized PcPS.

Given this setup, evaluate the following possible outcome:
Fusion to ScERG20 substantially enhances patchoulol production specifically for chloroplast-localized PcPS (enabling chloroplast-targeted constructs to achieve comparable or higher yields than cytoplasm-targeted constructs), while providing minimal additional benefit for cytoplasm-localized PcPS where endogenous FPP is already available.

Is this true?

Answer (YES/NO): YES